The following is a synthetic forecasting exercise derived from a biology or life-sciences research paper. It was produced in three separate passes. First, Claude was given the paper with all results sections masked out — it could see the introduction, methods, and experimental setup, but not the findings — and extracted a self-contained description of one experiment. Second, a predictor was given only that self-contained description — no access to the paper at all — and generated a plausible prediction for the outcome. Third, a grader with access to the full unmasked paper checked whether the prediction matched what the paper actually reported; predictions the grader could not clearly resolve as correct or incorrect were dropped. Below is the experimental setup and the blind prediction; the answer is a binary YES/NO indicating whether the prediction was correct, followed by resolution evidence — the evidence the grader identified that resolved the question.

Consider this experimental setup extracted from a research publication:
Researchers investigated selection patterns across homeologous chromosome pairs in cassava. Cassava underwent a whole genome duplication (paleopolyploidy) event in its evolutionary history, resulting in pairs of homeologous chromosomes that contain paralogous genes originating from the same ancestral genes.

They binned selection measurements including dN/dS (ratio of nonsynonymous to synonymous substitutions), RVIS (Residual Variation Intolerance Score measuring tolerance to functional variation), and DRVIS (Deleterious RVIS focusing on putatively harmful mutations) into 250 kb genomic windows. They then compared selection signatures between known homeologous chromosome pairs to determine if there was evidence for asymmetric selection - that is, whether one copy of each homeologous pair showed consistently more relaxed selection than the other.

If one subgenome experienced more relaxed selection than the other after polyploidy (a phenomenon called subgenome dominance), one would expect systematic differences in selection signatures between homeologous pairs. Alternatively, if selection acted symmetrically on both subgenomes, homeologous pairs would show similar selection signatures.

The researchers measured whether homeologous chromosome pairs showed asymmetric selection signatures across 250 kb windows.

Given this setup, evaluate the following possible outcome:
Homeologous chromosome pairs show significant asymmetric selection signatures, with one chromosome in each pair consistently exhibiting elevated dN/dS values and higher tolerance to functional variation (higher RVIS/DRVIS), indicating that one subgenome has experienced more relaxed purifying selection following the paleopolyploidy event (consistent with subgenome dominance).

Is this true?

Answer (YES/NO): NO